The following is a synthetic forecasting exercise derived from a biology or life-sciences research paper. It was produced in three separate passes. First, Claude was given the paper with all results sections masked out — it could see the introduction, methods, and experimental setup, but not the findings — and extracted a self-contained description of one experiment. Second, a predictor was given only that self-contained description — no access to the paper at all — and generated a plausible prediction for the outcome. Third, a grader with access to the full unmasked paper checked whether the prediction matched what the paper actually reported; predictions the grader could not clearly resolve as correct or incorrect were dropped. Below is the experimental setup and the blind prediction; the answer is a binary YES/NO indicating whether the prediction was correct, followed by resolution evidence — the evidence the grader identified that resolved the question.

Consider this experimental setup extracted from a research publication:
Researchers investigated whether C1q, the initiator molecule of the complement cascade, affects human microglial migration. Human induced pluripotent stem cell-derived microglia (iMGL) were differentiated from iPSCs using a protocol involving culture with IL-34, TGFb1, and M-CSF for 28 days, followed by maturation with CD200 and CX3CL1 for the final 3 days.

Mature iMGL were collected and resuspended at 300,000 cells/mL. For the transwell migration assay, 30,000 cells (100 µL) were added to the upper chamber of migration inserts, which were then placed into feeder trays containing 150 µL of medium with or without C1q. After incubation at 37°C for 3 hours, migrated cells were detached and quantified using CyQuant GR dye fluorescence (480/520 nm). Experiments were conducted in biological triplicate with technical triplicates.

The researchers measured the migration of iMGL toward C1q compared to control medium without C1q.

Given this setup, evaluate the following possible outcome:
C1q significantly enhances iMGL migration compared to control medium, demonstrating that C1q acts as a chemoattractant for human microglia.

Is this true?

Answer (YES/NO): YES